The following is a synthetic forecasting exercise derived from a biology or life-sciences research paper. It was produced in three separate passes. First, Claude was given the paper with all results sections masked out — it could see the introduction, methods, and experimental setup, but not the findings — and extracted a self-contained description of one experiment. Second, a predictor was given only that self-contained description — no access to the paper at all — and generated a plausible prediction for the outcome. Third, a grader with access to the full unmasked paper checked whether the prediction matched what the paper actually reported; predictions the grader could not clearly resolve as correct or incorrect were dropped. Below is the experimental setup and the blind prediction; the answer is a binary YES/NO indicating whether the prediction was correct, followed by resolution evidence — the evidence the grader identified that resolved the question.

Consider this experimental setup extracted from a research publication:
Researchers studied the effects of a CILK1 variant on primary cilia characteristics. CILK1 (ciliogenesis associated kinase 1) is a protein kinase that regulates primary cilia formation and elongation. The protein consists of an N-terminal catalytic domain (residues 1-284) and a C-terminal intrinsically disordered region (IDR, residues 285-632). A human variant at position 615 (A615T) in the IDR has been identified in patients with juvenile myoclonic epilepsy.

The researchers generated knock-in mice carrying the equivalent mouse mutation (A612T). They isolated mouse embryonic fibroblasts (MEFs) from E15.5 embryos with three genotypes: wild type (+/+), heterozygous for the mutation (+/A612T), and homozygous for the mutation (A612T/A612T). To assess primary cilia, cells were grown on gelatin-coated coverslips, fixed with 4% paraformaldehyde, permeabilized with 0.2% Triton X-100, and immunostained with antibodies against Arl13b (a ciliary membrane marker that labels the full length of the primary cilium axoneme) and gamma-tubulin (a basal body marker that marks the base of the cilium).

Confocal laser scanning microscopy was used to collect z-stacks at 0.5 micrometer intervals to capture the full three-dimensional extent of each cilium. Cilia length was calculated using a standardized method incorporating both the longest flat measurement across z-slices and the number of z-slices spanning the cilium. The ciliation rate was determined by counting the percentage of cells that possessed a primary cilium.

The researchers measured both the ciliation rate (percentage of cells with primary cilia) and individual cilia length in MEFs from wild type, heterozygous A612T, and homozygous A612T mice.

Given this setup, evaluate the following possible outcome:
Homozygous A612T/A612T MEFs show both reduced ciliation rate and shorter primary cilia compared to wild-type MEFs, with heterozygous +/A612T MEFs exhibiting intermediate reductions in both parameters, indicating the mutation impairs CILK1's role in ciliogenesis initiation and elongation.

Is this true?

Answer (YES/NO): NO